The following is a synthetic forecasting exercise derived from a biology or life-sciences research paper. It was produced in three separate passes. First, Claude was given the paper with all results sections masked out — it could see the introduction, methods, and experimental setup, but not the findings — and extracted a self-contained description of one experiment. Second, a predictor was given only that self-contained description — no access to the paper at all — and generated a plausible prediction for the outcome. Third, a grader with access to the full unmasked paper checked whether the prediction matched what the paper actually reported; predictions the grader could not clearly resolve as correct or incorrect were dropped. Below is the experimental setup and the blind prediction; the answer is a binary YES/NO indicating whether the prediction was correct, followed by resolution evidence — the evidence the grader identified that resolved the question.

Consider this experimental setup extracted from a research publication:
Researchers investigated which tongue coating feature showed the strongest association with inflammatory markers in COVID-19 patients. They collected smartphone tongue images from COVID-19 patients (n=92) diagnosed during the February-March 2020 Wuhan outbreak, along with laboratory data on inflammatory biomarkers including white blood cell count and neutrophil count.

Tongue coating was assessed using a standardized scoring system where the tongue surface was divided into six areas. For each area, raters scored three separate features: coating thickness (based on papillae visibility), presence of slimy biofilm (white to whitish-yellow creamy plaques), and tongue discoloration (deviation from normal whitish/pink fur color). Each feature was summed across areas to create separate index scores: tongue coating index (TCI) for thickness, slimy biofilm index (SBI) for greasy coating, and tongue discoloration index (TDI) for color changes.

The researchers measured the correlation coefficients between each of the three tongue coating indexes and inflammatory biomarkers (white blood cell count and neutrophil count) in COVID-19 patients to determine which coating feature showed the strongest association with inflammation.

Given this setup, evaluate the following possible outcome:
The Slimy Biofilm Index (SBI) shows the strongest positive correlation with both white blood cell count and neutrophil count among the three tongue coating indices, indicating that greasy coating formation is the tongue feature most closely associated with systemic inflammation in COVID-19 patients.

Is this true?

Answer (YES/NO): NO